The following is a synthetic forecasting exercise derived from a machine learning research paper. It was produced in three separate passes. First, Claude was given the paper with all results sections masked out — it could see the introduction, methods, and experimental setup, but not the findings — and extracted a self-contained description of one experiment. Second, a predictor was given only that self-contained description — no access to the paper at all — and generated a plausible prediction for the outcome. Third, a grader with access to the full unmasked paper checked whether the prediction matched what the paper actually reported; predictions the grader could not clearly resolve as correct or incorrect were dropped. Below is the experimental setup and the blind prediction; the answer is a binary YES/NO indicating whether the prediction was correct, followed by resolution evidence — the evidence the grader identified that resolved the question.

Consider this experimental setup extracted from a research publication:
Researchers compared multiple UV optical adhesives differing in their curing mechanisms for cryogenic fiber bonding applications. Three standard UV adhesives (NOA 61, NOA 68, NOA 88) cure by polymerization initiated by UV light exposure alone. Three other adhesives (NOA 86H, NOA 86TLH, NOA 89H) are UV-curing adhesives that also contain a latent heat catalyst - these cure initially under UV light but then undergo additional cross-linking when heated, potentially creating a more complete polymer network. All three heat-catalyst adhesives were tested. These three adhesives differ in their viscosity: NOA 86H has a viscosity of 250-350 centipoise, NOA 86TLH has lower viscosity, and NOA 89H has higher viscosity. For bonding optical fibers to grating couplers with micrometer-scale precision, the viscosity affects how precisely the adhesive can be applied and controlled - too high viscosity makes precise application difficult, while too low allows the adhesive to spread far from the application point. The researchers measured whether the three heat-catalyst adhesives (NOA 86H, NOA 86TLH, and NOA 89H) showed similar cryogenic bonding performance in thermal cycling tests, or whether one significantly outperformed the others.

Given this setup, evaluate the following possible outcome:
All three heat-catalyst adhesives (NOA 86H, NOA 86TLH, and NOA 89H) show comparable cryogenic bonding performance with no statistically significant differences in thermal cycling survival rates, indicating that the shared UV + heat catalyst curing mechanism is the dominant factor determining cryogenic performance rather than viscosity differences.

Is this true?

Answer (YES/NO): YES